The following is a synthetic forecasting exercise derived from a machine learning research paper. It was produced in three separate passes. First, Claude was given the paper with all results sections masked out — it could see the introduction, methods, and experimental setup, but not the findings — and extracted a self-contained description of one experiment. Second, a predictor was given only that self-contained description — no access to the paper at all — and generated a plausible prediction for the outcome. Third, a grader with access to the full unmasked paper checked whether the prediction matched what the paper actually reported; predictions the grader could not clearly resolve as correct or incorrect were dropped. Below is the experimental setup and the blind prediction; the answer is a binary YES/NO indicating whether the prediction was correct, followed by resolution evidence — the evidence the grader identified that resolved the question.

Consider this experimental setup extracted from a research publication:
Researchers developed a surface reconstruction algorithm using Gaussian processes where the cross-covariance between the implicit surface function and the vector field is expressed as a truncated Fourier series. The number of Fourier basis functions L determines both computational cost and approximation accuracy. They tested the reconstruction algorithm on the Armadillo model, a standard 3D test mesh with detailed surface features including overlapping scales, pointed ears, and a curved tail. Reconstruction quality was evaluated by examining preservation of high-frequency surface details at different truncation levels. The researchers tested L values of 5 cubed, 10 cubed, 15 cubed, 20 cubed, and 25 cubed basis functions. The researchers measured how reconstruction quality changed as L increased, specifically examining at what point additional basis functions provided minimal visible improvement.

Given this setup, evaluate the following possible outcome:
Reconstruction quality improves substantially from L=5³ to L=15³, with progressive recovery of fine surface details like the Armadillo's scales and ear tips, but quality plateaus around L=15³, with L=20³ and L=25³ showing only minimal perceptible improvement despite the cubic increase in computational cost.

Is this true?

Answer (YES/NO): NO